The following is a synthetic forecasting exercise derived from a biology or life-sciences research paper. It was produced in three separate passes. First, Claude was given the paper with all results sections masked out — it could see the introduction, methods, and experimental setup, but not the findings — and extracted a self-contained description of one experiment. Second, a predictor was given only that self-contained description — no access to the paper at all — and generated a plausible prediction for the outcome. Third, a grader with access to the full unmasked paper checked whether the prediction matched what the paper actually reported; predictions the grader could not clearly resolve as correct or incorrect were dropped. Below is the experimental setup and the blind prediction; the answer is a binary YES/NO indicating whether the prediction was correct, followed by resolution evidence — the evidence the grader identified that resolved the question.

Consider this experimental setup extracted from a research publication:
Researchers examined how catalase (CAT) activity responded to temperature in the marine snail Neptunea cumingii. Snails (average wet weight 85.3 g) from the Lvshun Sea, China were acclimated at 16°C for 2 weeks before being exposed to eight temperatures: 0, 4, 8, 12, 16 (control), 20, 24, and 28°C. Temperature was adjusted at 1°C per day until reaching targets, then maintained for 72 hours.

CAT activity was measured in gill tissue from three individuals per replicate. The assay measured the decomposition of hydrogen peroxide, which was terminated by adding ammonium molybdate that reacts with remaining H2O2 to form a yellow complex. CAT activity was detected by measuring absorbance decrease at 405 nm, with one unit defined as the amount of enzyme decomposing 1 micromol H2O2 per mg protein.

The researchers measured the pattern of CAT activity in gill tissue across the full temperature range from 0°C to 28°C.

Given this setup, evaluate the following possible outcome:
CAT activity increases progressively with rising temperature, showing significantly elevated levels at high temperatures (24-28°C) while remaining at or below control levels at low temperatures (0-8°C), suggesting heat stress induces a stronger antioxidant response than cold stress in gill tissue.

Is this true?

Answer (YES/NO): NO